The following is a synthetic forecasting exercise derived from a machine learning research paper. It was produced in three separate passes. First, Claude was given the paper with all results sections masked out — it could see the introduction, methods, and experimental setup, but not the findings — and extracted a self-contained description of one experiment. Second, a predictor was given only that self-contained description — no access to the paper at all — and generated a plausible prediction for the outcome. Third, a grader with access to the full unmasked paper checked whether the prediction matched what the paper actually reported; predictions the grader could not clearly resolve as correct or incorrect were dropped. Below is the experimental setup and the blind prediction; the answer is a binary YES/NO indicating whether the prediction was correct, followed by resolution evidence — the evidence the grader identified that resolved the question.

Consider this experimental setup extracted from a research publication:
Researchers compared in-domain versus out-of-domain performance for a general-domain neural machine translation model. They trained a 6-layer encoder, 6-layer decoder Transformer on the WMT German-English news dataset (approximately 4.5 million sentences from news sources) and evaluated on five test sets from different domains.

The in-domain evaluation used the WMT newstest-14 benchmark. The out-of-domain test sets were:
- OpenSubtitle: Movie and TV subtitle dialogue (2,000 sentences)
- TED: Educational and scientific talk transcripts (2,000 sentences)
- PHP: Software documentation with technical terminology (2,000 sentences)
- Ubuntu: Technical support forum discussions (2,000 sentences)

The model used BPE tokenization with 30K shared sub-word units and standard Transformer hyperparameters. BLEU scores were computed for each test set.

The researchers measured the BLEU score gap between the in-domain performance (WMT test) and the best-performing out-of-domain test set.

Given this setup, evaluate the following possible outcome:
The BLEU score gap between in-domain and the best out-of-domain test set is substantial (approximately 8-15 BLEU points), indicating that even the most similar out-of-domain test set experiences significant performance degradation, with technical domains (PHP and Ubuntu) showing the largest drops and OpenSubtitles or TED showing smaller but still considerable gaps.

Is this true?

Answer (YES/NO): NO